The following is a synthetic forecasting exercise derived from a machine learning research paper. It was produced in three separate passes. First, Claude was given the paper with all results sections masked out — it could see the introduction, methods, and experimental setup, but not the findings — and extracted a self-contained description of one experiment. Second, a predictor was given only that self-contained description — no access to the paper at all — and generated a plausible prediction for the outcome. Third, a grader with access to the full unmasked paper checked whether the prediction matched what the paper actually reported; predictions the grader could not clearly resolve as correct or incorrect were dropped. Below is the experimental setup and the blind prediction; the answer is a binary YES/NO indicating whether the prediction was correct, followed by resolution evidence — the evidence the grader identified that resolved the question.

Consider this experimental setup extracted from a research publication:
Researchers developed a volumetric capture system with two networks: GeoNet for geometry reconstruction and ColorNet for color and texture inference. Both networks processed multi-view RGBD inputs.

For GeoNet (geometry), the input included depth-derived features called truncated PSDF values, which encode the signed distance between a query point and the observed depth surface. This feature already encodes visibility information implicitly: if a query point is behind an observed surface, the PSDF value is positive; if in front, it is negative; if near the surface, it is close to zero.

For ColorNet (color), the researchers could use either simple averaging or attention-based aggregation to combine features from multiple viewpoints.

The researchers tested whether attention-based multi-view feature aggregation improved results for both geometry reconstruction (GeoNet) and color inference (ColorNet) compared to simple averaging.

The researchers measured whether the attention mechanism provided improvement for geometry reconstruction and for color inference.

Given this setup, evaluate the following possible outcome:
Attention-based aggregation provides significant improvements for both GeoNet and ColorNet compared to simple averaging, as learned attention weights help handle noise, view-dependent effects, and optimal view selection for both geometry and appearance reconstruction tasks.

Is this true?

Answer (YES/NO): NO